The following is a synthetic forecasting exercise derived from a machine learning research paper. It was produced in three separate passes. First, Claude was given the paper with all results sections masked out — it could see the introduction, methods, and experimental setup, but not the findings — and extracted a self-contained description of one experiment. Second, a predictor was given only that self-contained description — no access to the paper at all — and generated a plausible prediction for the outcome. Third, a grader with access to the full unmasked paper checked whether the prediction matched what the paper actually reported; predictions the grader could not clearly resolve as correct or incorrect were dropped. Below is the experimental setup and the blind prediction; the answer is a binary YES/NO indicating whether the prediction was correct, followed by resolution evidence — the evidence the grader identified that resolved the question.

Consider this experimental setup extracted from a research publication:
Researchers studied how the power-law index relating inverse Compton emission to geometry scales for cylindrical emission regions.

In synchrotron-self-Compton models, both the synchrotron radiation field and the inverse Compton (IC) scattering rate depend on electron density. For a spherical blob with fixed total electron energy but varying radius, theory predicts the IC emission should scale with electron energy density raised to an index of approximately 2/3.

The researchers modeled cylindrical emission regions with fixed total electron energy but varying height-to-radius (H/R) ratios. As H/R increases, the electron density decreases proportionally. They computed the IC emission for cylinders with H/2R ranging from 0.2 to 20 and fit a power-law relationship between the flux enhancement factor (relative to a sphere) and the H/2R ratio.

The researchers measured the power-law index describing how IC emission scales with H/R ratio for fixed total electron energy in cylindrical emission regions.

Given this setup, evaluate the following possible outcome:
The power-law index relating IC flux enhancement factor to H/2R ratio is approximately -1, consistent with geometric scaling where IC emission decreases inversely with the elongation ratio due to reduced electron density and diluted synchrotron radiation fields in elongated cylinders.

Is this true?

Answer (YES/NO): NO